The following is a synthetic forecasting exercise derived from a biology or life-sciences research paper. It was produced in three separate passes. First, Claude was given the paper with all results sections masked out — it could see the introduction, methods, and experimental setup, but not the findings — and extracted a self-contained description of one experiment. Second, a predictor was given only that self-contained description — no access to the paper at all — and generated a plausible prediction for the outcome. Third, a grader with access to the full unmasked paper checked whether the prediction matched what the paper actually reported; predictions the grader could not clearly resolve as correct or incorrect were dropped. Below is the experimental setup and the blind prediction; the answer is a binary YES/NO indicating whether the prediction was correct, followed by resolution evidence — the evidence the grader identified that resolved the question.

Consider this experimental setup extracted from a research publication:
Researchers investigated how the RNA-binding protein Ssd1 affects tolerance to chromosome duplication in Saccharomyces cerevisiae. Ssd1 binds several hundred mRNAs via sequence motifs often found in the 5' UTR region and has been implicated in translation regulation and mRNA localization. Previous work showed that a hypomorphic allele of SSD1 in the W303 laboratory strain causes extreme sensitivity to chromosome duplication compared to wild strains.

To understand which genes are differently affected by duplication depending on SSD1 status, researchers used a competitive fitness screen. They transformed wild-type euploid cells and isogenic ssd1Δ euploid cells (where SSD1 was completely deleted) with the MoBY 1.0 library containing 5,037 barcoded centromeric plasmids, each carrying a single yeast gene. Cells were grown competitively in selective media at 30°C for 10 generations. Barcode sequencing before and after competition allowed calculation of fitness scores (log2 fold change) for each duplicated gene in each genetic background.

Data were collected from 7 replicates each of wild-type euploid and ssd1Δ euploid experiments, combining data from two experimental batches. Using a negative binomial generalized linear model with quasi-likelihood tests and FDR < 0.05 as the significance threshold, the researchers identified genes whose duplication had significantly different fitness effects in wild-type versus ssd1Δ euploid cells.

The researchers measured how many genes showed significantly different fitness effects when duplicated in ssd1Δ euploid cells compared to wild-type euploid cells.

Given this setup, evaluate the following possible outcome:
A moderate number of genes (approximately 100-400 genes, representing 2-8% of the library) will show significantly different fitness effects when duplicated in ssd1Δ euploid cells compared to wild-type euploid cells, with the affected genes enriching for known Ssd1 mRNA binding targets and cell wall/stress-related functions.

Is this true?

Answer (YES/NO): NO